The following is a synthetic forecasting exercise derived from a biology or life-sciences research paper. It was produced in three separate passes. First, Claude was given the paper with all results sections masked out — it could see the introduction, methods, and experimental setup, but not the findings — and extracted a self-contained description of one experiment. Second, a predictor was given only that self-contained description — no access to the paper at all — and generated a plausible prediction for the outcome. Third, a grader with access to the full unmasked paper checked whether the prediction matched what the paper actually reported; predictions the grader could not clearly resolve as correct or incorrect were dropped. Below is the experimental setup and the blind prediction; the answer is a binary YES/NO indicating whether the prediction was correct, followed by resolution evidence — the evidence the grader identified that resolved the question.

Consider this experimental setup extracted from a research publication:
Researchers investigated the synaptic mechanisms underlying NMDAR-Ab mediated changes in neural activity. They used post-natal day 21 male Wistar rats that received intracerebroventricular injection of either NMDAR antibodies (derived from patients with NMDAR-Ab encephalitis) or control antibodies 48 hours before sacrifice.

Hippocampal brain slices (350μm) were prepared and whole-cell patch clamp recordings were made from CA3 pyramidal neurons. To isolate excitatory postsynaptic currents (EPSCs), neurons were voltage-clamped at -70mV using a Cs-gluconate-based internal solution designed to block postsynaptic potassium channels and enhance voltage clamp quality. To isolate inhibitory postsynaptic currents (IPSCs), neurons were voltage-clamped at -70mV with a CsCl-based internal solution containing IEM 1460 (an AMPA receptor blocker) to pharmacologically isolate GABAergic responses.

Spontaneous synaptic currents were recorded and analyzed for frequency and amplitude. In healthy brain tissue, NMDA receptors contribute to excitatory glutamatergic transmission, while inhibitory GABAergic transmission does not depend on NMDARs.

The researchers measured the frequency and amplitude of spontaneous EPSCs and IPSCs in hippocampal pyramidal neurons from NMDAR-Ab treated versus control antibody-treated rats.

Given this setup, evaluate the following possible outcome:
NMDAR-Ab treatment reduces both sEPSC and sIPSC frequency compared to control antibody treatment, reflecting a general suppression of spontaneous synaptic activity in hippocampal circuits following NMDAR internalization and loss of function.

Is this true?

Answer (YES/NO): NO